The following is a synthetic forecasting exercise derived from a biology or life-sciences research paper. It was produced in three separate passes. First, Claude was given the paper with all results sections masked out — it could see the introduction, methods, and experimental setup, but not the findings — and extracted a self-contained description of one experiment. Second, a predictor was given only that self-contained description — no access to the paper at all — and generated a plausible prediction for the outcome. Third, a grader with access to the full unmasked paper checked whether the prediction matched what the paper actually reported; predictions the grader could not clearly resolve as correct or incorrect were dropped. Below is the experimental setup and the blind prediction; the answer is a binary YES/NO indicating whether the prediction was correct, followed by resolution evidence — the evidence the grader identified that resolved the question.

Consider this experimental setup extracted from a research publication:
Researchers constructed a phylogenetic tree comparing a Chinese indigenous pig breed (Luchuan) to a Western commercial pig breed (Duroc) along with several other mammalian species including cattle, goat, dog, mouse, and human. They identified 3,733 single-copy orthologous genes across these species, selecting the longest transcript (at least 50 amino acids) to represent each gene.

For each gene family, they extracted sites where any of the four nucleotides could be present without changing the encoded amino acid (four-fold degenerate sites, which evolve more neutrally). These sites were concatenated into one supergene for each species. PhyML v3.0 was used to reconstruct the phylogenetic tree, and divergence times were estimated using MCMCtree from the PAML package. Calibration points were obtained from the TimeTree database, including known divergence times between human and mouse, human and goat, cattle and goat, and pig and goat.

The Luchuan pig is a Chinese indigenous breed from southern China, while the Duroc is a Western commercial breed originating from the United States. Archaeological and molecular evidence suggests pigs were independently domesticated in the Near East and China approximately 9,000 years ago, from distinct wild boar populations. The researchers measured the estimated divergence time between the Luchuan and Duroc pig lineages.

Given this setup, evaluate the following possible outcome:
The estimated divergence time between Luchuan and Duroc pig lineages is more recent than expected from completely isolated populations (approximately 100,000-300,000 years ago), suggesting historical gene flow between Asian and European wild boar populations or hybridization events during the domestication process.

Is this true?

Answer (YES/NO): NO